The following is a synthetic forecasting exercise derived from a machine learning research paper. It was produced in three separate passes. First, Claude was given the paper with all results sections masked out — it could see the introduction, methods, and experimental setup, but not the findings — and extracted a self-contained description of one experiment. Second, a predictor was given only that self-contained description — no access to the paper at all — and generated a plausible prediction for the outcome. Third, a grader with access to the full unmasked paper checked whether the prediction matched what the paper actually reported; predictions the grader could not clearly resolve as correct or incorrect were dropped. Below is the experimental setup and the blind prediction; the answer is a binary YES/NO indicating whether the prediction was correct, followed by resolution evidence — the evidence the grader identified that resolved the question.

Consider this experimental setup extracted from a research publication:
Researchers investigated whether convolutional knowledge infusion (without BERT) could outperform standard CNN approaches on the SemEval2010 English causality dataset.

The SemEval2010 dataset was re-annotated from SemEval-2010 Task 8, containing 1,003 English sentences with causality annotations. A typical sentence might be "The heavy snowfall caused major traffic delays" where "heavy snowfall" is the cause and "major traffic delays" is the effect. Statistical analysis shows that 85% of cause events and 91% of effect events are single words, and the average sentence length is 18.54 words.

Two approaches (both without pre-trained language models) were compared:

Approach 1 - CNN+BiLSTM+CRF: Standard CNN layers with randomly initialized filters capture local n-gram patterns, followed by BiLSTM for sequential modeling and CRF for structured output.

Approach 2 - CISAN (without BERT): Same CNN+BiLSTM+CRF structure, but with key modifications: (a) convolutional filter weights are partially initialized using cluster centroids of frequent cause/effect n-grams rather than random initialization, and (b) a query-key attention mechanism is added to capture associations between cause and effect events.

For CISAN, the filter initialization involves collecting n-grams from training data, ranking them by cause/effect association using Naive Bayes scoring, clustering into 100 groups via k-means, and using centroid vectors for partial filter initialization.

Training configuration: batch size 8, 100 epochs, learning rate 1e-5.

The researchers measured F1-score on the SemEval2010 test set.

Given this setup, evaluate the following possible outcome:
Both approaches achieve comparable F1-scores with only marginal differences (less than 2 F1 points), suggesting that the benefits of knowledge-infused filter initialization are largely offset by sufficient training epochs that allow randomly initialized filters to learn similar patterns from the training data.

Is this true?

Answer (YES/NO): YES